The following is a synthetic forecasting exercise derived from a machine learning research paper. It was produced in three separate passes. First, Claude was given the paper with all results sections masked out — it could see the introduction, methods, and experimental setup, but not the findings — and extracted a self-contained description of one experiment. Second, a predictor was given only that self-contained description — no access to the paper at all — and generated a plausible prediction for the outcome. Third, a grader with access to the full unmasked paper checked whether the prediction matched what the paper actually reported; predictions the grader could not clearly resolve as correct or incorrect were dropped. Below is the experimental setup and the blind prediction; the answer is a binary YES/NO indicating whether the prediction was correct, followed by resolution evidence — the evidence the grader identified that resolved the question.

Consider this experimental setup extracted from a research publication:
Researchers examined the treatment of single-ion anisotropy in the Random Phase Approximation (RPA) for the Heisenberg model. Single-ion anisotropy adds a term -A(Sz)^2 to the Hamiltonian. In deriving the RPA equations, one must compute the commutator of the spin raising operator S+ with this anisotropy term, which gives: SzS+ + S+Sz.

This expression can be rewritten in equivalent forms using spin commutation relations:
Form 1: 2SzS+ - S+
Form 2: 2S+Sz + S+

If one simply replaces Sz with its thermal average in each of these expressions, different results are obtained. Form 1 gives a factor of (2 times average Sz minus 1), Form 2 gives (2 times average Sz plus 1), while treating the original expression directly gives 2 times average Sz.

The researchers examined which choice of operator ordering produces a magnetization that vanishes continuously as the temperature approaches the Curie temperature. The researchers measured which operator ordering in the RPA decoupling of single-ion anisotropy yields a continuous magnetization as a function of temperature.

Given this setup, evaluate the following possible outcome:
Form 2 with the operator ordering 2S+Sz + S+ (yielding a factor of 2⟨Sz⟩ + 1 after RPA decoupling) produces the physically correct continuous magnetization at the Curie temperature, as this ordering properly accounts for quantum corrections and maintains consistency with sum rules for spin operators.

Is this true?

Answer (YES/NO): NO